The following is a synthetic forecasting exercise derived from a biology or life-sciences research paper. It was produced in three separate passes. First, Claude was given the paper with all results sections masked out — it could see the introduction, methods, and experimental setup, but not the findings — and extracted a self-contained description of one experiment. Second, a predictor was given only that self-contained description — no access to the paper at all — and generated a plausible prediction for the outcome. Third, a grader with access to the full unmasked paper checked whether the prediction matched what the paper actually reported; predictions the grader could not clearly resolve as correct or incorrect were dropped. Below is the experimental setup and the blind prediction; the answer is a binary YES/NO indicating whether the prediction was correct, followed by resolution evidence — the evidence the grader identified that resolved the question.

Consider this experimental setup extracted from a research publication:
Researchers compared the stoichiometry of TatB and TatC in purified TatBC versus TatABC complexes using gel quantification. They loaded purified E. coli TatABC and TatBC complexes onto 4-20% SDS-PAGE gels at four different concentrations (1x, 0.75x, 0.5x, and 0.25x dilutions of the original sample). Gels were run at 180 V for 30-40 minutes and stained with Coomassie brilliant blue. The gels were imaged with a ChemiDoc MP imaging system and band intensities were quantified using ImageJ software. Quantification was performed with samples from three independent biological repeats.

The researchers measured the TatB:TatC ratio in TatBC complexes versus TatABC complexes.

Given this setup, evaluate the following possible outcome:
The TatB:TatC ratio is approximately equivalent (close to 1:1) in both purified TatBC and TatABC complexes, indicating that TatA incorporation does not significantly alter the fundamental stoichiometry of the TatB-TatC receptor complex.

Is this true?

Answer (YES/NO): NO